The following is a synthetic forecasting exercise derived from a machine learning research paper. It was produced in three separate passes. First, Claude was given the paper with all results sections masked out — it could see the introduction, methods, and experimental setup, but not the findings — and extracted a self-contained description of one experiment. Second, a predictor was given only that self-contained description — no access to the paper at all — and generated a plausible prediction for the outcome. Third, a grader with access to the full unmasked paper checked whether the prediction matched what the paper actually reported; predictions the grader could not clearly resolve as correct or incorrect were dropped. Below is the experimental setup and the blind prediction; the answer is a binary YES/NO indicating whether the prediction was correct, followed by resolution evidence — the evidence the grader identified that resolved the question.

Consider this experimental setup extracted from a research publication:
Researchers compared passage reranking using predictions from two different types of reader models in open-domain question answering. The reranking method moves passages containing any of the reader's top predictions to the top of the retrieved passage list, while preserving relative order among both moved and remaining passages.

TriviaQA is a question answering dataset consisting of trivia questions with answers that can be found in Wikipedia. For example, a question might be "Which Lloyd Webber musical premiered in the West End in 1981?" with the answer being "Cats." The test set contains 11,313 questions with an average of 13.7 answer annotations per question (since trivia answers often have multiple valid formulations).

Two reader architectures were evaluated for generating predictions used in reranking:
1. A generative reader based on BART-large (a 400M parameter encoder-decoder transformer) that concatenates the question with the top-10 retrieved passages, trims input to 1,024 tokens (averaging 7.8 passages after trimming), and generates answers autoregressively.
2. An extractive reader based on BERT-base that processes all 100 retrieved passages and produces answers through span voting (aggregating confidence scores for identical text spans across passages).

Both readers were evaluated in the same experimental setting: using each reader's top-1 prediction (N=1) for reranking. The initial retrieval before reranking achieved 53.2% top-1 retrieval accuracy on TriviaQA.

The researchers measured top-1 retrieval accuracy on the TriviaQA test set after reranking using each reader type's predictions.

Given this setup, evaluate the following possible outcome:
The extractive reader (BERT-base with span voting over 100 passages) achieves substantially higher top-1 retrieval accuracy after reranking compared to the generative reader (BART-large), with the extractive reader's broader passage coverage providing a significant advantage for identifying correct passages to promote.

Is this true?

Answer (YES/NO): NO